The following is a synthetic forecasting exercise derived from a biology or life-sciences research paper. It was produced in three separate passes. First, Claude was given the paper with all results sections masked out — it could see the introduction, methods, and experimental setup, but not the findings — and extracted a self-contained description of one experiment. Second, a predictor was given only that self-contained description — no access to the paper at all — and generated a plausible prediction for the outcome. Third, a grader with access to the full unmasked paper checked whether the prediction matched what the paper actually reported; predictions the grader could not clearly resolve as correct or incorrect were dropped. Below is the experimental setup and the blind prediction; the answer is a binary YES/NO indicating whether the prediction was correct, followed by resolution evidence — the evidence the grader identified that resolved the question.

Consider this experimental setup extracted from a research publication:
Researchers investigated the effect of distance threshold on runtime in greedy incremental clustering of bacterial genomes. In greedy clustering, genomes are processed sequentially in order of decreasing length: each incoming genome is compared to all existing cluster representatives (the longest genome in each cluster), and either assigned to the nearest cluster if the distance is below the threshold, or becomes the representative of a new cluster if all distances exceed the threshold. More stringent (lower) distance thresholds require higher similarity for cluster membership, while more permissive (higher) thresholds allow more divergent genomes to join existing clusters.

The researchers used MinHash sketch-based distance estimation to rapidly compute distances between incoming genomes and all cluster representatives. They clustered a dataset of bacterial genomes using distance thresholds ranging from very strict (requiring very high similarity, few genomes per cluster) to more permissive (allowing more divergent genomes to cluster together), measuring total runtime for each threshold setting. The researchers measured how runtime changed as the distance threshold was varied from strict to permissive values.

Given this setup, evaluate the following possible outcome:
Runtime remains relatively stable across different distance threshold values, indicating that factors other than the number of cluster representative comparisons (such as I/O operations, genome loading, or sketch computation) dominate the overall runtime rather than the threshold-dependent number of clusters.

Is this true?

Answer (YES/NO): NO